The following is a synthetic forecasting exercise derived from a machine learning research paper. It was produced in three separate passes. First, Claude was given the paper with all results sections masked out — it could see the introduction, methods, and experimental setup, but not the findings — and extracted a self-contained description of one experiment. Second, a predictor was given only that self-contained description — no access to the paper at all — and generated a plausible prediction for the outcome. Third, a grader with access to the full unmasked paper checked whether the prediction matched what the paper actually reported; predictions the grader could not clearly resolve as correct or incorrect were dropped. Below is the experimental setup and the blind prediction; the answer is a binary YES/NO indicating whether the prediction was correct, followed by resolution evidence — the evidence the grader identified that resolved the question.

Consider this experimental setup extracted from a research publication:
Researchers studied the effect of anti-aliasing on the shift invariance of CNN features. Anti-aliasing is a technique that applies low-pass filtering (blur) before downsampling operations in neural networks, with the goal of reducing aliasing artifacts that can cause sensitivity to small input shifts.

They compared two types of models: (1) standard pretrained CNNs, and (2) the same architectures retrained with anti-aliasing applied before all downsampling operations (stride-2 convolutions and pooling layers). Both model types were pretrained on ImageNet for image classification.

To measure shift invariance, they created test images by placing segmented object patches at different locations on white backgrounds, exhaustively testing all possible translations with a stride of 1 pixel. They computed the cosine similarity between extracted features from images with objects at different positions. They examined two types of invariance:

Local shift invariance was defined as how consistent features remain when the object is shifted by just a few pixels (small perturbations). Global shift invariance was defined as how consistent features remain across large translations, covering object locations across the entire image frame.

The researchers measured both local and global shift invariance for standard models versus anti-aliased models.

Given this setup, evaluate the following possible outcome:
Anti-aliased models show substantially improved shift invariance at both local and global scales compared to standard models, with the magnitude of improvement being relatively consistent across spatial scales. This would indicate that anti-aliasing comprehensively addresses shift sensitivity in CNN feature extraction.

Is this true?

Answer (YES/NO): NO